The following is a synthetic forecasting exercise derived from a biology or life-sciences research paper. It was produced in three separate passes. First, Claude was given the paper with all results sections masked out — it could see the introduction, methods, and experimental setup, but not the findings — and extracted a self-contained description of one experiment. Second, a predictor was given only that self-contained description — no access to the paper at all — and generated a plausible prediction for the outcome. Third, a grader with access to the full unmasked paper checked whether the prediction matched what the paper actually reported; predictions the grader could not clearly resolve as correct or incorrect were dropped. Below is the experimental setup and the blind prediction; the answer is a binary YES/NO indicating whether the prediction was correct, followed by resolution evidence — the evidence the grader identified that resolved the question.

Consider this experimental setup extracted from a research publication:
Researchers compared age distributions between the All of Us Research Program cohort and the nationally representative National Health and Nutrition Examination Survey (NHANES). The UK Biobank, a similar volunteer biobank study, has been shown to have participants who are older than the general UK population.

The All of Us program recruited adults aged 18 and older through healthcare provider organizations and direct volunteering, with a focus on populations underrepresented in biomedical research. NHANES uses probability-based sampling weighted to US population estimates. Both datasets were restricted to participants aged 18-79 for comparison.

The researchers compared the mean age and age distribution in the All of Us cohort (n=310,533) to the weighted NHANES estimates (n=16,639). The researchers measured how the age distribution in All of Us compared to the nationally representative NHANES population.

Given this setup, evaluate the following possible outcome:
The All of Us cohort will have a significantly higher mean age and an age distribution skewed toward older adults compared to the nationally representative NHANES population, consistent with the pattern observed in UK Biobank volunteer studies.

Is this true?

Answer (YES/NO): YES